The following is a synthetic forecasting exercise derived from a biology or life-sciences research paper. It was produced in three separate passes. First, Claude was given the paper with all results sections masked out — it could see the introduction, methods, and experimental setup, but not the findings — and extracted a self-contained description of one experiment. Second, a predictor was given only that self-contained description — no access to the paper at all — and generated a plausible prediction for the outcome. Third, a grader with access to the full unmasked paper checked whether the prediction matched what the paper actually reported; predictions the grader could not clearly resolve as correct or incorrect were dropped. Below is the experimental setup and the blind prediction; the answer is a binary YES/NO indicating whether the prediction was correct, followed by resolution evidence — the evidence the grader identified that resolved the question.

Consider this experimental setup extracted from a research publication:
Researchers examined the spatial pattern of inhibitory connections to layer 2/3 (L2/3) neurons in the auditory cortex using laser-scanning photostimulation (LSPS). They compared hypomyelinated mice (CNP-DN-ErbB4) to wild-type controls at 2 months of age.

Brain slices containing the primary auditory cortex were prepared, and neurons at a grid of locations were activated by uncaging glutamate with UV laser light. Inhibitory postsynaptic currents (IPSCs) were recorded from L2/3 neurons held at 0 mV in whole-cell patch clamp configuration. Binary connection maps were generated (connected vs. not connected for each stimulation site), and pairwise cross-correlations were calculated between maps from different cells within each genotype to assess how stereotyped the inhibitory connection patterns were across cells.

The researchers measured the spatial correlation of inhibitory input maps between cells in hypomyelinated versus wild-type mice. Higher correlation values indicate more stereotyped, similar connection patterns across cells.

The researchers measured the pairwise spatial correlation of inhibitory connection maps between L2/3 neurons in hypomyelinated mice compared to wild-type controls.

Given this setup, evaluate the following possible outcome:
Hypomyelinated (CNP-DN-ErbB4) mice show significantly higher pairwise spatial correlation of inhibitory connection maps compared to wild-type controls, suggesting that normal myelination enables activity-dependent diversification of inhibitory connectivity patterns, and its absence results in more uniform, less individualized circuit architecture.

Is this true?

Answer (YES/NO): YES